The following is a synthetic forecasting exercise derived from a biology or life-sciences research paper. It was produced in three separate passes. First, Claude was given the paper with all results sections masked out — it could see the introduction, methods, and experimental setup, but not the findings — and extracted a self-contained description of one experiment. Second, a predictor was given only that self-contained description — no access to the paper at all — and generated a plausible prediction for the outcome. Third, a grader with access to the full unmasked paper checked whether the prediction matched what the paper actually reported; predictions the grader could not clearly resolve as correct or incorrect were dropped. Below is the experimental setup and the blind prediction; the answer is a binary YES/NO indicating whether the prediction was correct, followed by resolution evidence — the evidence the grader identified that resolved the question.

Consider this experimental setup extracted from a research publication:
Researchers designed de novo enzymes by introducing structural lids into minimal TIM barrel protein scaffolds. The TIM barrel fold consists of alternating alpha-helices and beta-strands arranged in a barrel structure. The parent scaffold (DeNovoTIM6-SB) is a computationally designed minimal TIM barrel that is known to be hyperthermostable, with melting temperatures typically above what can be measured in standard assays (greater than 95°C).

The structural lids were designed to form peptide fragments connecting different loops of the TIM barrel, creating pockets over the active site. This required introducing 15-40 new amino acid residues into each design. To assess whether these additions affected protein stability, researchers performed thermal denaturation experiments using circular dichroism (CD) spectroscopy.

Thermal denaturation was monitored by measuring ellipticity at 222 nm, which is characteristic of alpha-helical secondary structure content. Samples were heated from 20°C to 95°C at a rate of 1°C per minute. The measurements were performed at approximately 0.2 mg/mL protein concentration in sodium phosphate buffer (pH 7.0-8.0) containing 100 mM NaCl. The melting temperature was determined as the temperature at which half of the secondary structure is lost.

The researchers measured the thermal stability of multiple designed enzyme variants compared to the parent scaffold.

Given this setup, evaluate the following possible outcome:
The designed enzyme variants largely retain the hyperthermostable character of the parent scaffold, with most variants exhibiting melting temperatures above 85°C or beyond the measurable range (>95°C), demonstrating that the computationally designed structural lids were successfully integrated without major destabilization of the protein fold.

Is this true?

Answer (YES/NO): NO